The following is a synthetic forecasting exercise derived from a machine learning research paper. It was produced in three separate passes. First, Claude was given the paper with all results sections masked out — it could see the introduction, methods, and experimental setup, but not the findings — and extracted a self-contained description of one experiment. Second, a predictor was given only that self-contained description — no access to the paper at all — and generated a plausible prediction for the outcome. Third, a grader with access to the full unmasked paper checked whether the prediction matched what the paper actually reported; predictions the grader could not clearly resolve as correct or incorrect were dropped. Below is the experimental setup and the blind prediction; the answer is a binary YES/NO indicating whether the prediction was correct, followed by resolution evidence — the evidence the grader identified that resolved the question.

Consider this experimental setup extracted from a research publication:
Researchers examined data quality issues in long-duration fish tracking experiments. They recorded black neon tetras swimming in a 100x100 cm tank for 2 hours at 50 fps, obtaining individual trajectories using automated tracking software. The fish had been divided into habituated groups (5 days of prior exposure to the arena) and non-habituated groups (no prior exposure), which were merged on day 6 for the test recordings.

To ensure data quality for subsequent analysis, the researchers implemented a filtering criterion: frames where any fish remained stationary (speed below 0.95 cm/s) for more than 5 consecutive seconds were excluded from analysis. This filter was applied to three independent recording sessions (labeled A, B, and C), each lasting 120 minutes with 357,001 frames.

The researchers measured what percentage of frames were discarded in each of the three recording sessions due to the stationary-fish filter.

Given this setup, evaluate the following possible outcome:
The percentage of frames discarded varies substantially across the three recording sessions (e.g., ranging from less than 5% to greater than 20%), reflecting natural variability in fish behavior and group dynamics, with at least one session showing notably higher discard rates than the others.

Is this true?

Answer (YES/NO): YES